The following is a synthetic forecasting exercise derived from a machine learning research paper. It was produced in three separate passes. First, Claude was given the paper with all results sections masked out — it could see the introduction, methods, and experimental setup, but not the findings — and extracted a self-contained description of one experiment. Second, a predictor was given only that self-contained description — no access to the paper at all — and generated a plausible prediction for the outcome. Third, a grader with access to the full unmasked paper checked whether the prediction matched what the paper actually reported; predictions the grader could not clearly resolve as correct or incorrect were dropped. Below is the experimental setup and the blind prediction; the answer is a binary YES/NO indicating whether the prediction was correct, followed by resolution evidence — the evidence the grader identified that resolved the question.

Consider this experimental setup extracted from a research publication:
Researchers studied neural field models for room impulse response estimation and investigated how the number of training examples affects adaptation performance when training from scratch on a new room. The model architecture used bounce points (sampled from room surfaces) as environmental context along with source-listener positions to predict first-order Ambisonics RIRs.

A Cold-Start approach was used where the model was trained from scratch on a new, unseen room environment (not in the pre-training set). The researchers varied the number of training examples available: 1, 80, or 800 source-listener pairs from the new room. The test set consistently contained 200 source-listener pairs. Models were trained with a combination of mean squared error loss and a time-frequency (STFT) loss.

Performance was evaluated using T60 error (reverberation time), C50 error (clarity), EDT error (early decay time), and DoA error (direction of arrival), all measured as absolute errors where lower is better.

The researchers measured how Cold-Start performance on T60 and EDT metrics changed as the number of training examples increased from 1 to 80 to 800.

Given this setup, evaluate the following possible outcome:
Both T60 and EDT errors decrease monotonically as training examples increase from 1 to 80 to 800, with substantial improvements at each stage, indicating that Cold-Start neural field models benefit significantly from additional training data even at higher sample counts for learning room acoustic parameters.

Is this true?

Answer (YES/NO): NO